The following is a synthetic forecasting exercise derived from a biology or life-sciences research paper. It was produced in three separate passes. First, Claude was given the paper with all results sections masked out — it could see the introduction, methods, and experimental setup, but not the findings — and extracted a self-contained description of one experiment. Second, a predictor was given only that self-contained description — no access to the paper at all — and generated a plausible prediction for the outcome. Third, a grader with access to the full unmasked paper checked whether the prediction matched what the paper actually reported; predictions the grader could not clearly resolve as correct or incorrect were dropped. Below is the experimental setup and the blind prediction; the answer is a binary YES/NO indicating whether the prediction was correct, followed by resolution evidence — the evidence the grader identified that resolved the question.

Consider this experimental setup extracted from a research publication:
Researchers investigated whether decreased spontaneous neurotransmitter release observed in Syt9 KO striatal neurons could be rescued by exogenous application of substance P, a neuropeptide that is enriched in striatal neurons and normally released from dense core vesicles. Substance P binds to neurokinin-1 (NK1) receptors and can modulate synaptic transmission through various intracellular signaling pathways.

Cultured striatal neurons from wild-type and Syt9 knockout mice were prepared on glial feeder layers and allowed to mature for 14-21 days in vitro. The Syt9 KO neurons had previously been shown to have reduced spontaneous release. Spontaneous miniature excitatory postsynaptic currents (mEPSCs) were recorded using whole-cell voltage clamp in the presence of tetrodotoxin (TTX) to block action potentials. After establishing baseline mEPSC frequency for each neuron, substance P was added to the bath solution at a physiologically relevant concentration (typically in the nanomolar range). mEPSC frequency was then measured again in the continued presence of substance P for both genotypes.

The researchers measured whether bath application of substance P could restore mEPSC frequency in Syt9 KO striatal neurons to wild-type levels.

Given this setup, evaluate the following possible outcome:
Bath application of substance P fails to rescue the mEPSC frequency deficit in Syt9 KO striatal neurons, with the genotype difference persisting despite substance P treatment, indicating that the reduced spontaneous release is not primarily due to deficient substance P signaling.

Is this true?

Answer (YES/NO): NO